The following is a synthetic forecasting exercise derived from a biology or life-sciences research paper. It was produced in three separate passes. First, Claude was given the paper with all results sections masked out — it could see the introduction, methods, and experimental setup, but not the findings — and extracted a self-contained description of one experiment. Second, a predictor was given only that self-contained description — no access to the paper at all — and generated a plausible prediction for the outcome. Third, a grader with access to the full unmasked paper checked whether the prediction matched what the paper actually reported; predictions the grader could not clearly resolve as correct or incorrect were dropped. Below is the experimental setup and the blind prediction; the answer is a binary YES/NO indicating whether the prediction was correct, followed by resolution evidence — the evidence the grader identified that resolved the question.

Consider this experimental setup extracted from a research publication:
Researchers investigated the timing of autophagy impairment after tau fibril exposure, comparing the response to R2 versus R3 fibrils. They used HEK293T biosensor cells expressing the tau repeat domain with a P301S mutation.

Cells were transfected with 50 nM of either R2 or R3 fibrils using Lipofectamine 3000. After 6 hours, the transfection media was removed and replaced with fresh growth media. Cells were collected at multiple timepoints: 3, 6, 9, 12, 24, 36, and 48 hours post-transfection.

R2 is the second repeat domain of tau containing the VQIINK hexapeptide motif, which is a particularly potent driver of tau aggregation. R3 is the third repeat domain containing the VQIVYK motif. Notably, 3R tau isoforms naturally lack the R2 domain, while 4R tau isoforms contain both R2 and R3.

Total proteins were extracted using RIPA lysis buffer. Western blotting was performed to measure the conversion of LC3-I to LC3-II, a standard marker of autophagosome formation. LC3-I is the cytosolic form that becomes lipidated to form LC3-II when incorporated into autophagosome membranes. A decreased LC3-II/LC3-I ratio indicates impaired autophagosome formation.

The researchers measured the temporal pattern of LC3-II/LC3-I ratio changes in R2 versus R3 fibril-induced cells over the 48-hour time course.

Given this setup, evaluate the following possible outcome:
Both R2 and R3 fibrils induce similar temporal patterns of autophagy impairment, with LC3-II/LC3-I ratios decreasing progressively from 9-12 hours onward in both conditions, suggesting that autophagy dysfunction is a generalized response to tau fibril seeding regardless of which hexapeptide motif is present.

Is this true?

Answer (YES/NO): NO